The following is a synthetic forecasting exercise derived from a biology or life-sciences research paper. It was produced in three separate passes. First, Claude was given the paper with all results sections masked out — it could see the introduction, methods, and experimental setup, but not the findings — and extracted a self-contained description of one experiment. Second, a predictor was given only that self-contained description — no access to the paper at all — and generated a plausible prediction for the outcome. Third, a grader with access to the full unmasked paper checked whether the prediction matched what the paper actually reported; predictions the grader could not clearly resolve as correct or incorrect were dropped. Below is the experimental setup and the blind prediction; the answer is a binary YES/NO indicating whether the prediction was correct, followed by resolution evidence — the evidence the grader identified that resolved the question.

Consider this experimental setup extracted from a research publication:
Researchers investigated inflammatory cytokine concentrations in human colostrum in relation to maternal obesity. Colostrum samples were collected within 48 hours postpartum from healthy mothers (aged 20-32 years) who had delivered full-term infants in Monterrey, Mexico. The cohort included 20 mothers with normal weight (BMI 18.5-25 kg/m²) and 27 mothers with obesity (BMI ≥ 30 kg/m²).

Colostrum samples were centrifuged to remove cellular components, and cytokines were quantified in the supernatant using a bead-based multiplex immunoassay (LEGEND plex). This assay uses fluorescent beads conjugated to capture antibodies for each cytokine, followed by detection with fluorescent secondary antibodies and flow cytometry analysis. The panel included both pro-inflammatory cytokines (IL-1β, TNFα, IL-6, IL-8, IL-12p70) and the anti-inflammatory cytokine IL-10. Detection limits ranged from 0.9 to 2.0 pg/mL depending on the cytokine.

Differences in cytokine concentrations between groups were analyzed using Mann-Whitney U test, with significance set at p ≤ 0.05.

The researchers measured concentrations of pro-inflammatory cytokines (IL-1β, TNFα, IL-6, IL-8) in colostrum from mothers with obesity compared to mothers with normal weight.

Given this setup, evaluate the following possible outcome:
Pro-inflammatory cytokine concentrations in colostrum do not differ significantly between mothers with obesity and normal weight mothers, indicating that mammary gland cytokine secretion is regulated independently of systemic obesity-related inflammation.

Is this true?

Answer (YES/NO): YES